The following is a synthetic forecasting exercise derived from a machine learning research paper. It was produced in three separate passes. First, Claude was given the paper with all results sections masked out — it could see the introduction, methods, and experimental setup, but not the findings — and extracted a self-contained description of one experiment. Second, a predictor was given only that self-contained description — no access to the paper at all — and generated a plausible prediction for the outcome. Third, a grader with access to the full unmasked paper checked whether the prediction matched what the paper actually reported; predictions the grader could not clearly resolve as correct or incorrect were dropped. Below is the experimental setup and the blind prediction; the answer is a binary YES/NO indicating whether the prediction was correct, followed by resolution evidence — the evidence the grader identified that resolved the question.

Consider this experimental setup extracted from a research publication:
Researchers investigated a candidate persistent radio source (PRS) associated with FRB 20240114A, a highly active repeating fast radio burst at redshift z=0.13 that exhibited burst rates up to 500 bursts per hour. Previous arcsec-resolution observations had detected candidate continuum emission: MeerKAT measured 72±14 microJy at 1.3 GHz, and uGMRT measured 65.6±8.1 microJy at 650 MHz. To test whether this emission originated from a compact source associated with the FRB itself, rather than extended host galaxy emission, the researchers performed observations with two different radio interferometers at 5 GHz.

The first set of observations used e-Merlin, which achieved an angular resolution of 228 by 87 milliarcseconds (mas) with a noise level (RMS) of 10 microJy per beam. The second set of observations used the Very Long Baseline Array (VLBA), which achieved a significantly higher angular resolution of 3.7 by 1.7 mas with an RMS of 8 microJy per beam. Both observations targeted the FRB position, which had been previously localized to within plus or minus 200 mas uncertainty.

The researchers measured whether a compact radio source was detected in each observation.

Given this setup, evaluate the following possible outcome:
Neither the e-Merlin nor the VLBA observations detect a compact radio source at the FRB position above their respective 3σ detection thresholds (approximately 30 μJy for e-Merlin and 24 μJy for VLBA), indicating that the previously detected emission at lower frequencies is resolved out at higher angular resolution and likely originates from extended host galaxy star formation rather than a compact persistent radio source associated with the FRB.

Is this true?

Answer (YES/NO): NO